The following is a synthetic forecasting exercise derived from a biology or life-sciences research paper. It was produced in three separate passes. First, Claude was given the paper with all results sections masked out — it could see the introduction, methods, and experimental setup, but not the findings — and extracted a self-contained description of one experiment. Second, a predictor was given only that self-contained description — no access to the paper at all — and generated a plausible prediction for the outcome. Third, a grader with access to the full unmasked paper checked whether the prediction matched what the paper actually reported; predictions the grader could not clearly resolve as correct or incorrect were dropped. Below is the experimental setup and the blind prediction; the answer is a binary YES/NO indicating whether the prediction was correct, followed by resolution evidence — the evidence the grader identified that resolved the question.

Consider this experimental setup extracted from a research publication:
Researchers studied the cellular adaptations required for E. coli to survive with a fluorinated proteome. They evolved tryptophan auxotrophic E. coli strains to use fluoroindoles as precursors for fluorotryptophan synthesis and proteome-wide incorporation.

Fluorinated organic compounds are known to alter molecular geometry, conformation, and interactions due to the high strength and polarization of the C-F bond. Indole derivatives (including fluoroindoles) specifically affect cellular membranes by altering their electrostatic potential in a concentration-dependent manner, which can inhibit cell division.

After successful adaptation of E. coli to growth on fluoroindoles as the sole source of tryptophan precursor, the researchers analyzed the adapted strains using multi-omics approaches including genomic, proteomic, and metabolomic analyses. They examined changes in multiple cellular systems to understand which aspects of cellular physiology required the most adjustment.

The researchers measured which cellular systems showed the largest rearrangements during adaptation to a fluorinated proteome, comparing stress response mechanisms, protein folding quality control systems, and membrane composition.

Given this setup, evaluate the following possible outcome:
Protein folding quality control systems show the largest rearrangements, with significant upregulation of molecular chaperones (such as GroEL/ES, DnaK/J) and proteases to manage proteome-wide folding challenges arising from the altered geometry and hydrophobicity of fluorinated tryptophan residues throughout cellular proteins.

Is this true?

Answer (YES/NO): NO